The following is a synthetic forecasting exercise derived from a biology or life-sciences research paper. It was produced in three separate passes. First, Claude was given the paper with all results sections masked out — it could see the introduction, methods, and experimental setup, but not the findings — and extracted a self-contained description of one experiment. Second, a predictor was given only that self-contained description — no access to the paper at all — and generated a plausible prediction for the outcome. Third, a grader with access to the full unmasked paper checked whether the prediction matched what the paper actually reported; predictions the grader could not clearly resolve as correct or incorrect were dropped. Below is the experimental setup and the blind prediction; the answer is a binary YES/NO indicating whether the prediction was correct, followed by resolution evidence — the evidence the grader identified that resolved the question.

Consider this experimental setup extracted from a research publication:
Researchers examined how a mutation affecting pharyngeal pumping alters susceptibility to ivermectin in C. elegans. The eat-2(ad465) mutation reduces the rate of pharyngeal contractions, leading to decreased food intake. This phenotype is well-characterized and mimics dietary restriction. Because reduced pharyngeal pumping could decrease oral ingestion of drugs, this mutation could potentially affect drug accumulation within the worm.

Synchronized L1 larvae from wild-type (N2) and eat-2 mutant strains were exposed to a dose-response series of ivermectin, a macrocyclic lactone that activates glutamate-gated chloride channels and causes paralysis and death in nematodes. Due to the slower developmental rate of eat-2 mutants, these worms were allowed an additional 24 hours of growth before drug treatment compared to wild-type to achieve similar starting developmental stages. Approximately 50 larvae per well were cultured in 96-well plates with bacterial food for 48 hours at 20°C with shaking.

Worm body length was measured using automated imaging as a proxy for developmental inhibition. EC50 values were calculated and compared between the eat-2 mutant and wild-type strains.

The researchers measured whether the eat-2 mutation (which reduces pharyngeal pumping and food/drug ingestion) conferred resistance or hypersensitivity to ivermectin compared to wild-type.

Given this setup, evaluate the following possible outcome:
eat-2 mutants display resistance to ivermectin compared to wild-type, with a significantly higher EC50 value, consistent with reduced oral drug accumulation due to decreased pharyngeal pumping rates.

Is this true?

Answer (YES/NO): NO